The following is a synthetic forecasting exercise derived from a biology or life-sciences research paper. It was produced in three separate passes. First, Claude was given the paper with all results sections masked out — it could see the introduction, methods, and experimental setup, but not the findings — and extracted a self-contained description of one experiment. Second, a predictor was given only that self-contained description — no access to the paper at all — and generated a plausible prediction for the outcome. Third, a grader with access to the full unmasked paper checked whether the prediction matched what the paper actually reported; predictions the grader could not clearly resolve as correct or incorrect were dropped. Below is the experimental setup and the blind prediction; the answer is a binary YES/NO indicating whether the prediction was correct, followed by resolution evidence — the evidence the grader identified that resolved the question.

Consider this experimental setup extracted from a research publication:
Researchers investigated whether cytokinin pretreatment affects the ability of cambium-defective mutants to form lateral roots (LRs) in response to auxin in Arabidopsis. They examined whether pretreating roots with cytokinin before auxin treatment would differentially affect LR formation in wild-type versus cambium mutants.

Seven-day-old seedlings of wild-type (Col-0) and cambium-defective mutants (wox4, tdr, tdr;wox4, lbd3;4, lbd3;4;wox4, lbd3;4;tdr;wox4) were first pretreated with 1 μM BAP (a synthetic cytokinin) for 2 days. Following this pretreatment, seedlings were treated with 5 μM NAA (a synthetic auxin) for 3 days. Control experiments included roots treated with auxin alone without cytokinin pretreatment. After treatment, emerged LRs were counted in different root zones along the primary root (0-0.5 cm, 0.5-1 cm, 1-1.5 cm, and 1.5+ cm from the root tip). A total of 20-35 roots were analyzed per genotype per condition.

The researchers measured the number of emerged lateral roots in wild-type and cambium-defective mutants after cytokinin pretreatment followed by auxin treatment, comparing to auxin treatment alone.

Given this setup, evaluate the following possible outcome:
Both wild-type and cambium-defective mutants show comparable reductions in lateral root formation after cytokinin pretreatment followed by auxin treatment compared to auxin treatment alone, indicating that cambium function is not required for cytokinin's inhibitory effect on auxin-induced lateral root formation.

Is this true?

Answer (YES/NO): NO